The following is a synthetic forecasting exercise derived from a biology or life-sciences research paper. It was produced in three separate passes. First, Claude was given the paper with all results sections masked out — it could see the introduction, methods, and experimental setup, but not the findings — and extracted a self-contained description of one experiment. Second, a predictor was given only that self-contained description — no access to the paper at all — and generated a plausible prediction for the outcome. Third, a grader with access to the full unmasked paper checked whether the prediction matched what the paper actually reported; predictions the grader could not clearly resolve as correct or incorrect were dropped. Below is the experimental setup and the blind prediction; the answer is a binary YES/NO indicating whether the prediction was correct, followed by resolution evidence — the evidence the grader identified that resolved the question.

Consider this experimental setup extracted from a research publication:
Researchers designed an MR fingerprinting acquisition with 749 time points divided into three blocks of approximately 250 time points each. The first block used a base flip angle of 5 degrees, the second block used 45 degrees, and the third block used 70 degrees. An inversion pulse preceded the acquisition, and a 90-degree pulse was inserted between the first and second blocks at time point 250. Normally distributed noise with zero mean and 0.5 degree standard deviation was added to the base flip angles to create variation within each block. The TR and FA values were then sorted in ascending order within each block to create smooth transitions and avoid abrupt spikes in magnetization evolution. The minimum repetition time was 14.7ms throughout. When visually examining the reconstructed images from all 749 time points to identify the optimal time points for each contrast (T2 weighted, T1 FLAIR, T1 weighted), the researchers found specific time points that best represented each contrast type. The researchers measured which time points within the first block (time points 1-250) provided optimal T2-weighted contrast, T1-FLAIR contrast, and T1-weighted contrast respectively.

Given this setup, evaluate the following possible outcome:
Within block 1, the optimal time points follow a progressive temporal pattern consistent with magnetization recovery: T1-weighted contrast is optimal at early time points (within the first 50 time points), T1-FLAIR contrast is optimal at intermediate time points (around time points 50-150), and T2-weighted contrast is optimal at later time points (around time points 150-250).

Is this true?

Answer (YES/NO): NO